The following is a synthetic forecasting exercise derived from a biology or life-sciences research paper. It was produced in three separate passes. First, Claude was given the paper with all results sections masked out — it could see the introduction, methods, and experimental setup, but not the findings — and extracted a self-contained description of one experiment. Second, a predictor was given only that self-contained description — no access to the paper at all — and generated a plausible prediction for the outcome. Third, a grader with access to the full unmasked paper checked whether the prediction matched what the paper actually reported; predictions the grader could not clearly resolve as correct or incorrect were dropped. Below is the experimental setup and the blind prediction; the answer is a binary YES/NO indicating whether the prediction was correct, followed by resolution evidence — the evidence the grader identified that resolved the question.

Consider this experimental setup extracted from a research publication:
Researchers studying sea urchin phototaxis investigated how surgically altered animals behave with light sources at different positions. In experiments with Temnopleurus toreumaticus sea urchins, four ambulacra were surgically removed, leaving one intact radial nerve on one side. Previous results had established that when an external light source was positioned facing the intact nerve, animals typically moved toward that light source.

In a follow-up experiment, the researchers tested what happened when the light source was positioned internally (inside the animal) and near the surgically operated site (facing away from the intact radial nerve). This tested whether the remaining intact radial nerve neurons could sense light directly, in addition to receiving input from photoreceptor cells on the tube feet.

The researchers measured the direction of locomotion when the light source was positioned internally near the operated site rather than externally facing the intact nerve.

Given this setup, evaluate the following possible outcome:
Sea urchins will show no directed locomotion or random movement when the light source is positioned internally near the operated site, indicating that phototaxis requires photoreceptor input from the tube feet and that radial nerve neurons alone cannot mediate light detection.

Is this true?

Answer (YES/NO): NO